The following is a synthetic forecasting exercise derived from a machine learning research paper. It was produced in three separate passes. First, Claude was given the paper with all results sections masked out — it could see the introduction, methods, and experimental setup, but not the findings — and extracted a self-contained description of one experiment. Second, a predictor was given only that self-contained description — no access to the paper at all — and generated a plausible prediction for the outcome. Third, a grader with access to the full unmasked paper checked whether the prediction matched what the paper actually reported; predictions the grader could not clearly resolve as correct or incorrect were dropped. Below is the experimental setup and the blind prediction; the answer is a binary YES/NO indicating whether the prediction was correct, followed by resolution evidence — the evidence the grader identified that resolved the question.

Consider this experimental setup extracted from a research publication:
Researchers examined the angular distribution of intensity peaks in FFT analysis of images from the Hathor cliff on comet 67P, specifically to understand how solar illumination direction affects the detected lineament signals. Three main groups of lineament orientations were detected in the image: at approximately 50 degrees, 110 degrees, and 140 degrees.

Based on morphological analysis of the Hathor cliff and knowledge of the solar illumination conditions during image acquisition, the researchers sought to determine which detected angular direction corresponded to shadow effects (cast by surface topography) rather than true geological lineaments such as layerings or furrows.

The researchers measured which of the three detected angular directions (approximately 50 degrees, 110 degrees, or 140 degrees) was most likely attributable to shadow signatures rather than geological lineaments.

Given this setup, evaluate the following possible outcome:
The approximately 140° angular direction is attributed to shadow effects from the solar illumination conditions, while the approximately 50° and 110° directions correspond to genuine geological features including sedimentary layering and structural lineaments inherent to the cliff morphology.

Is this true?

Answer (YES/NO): NO